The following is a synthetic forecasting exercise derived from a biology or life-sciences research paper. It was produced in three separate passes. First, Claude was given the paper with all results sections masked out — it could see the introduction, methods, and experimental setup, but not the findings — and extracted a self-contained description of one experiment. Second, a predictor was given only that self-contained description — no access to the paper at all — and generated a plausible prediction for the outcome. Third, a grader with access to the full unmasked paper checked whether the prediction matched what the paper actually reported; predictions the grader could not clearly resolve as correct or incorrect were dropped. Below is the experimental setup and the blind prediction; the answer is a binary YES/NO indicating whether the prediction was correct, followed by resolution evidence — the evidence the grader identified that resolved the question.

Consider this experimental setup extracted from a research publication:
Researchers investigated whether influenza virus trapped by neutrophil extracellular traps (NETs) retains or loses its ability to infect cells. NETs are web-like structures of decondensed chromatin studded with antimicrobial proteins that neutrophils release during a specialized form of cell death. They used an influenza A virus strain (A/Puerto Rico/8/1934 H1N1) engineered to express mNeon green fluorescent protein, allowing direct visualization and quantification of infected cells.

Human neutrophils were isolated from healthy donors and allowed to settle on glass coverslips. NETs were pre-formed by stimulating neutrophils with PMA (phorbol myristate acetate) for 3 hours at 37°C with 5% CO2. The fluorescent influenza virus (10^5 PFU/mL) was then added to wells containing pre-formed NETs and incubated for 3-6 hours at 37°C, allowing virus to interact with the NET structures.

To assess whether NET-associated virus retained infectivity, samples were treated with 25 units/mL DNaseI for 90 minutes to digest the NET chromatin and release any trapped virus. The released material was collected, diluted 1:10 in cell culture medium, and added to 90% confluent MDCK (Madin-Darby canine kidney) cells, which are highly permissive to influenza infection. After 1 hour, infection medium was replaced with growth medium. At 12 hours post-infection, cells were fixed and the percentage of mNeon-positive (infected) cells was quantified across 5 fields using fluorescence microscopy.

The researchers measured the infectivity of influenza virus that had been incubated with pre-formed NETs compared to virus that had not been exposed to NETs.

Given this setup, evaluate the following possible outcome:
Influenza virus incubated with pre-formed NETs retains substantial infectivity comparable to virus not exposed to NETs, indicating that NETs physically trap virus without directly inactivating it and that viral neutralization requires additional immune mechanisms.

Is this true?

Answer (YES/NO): NO